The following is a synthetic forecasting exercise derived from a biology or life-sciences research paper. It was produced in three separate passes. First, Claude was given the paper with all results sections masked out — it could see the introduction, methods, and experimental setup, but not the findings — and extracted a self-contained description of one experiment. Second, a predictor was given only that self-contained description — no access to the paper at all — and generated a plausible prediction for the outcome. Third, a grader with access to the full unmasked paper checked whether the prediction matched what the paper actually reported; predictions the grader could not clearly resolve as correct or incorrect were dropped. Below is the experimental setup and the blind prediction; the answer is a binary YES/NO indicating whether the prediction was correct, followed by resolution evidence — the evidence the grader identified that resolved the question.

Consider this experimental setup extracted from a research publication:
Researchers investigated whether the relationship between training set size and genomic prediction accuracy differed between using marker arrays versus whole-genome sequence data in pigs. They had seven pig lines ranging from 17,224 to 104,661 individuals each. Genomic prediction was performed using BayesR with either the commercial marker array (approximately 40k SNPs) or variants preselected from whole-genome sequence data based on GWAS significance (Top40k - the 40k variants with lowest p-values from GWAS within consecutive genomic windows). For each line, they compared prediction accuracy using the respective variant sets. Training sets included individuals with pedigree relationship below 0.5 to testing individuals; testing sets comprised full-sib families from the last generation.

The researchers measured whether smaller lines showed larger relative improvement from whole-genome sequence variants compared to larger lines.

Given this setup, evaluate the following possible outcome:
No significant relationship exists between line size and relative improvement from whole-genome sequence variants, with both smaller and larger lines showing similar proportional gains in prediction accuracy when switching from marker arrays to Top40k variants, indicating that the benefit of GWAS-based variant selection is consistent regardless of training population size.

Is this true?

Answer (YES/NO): NO